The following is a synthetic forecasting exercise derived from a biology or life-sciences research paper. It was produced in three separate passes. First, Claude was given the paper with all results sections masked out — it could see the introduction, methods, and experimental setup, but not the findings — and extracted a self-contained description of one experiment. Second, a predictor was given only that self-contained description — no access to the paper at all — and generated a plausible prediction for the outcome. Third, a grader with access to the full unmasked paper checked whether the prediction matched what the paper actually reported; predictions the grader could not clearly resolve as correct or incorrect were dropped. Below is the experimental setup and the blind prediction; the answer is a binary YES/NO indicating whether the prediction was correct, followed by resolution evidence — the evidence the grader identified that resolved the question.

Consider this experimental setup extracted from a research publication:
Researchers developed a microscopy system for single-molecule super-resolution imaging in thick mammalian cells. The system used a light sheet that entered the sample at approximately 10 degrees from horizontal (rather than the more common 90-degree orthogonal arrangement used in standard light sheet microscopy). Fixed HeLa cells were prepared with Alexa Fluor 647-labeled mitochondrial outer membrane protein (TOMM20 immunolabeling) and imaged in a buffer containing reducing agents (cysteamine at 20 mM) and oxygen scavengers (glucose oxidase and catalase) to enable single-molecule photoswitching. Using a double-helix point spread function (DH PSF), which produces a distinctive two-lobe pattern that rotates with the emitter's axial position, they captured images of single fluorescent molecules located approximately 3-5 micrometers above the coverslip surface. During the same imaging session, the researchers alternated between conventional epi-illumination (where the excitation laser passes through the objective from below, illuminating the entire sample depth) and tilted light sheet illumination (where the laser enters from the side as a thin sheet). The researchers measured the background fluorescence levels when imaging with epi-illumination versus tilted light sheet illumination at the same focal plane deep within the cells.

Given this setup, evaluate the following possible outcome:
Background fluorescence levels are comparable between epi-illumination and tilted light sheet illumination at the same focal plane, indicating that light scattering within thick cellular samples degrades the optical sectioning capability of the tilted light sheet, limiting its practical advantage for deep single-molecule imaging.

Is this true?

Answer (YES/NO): NO